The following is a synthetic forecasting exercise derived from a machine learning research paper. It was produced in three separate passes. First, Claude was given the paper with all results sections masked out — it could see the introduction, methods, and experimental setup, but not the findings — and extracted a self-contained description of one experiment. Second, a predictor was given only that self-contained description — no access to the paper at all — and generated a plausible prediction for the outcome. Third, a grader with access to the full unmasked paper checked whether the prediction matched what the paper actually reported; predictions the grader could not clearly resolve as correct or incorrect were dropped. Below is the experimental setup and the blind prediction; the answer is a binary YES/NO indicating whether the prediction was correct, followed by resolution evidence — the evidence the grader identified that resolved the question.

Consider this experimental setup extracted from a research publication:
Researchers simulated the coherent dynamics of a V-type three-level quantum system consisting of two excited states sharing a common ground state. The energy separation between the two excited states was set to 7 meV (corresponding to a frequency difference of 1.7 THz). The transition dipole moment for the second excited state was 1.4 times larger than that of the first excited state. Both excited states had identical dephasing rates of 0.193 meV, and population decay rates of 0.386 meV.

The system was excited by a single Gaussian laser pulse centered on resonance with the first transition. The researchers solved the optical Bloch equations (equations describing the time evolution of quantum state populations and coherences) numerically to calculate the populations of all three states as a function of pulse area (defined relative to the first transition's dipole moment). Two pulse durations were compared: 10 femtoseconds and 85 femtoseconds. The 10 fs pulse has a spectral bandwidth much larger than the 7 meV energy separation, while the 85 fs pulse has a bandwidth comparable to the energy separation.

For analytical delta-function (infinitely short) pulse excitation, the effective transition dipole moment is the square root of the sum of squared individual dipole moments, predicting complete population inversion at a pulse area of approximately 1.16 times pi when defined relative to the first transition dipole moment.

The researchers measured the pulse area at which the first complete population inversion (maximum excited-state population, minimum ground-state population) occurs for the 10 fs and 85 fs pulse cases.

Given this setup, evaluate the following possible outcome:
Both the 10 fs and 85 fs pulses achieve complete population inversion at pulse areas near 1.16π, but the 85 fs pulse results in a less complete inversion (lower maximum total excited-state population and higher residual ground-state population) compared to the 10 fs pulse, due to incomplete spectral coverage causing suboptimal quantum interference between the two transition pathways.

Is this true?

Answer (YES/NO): NO